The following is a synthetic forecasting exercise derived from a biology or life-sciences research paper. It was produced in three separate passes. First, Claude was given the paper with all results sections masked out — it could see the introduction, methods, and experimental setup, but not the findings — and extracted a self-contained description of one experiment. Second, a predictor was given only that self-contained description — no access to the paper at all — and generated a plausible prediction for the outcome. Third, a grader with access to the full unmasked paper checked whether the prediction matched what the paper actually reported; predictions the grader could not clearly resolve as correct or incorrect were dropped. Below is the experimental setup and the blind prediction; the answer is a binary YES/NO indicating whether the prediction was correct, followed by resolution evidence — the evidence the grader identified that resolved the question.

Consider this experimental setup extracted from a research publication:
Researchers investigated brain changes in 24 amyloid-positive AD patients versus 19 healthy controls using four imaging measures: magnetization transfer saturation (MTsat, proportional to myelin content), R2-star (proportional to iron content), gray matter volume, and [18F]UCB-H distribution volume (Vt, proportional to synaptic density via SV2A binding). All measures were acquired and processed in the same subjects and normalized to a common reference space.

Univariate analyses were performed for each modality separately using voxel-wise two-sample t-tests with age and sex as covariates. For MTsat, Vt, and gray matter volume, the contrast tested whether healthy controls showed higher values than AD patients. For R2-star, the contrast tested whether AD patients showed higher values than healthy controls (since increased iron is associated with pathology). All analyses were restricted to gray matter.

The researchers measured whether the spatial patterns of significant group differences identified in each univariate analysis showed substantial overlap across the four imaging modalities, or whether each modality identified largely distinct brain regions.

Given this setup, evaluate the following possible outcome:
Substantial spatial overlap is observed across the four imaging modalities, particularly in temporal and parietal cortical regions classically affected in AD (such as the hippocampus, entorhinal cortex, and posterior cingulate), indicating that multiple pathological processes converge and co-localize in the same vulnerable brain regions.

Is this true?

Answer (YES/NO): NO